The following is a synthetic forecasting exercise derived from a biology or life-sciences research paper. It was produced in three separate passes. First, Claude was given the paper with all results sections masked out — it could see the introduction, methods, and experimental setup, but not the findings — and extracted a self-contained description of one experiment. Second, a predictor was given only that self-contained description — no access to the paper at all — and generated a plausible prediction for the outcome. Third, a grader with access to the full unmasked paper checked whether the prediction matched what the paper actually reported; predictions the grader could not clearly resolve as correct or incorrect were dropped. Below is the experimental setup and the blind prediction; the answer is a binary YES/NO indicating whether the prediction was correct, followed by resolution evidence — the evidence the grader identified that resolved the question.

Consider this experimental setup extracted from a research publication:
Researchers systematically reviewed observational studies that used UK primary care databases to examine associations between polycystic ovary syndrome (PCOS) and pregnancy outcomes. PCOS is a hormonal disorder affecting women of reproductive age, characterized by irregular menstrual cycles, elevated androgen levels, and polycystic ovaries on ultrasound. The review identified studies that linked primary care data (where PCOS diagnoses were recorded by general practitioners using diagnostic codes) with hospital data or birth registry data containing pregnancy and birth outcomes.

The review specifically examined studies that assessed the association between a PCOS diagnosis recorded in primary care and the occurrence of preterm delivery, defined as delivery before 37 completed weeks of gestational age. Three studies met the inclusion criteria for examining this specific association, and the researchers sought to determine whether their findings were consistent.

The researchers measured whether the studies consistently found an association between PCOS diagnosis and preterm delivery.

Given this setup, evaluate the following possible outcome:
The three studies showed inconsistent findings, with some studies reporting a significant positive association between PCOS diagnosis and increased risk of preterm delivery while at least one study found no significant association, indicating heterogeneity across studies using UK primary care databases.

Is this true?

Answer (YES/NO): NO